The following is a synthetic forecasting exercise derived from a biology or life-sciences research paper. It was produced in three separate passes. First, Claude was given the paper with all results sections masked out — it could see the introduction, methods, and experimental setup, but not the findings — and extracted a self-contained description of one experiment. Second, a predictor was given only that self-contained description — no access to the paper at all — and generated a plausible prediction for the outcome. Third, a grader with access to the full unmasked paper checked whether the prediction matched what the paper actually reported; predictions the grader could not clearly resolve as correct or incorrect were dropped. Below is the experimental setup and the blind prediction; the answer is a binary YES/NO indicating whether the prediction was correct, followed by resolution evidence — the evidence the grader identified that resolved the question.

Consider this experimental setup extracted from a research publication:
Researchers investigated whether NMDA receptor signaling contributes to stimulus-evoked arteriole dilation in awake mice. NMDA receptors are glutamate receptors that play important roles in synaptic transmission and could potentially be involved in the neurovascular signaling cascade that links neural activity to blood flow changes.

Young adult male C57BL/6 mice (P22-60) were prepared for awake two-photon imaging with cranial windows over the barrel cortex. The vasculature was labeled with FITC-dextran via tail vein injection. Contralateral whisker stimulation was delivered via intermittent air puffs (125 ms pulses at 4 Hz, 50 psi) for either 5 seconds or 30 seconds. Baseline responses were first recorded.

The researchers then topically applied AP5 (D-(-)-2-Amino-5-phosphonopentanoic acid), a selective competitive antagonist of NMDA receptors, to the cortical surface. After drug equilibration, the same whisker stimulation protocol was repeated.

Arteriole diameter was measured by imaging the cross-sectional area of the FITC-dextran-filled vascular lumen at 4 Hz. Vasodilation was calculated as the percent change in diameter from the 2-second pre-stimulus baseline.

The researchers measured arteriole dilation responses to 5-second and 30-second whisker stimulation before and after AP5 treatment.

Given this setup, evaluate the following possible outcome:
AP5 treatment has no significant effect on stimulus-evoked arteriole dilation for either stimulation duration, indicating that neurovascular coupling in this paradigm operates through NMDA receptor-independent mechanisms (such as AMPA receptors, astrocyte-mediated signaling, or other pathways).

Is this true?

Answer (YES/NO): NO